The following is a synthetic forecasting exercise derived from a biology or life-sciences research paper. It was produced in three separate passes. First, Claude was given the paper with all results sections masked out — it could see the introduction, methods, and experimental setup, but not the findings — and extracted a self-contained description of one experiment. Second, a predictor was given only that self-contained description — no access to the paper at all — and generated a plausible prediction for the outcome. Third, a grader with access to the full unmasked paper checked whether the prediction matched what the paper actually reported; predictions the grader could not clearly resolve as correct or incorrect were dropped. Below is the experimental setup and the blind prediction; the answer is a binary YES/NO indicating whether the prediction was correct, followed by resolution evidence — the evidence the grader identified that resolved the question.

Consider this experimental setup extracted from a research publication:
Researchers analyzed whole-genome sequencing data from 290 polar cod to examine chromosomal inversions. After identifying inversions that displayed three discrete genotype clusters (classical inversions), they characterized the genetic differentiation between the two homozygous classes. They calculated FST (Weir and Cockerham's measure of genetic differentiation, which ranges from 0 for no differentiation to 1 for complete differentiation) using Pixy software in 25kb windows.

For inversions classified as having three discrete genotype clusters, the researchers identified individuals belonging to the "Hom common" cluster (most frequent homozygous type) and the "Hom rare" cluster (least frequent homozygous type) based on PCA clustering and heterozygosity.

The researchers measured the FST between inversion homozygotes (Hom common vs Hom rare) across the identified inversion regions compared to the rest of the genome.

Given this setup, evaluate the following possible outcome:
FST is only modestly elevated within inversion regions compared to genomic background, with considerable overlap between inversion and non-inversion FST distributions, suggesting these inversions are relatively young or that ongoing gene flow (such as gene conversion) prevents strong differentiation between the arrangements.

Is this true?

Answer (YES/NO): NO